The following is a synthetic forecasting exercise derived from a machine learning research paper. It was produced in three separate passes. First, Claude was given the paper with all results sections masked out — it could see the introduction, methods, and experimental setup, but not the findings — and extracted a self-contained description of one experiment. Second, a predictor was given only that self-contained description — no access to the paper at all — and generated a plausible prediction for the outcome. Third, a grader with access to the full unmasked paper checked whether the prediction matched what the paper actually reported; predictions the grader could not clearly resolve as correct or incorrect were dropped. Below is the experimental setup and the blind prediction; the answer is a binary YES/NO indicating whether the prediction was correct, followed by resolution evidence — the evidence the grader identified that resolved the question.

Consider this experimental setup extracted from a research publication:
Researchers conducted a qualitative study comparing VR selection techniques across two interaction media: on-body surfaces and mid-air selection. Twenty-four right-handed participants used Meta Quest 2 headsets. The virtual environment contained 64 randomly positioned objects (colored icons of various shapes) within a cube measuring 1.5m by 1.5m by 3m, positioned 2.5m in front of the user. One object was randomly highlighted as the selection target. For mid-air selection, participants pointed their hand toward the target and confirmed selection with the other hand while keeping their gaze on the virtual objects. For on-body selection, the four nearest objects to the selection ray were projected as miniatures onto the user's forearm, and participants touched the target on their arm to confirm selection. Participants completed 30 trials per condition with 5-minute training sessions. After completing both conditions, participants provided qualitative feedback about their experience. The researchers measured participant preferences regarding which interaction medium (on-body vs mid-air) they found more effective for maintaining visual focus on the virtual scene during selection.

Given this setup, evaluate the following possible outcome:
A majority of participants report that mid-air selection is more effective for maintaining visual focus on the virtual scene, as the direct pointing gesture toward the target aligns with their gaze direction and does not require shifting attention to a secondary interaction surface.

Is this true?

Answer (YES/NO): NO